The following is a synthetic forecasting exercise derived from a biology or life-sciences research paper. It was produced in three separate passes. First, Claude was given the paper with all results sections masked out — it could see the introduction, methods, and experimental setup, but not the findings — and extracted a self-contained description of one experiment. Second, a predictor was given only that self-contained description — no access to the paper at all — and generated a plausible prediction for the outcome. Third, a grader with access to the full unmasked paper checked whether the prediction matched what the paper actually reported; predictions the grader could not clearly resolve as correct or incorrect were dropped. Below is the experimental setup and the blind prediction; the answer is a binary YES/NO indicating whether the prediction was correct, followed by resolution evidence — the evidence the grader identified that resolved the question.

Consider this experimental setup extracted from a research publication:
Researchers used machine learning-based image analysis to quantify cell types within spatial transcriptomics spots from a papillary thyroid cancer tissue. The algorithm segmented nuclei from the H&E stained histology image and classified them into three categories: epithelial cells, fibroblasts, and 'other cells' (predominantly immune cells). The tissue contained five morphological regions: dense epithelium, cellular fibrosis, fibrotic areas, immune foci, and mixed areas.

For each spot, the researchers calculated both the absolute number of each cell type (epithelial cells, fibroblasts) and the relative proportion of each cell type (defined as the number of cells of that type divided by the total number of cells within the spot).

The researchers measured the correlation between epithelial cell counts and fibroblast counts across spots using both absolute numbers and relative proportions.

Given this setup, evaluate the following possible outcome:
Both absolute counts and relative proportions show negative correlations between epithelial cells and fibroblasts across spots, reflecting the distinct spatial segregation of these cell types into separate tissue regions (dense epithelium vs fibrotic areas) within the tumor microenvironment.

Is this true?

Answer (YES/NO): NO